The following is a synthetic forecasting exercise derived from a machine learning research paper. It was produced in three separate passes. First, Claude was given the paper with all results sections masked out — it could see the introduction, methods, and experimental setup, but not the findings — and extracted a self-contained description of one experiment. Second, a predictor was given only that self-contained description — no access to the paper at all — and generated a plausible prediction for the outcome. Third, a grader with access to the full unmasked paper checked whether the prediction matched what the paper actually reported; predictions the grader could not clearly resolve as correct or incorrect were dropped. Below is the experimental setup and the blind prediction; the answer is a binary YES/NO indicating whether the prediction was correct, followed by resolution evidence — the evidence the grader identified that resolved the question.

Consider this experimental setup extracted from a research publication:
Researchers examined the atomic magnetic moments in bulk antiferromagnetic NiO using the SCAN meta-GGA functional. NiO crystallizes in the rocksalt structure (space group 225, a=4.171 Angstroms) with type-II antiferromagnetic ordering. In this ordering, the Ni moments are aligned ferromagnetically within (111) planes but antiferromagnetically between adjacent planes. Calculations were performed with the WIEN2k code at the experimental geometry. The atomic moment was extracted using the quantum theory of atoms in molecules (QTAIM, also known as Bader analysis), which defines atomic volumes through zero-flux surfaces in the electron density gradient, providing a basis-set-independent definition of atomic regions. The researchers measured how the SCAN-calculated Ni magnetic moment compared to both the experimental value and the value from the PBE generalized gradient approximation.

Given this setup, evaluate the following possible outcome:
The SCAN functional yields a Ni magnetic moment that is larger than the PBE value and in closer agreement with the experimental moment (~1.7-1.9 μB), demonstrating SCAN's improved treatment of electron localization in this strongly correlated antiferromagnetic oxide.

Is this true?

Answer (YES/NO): NO